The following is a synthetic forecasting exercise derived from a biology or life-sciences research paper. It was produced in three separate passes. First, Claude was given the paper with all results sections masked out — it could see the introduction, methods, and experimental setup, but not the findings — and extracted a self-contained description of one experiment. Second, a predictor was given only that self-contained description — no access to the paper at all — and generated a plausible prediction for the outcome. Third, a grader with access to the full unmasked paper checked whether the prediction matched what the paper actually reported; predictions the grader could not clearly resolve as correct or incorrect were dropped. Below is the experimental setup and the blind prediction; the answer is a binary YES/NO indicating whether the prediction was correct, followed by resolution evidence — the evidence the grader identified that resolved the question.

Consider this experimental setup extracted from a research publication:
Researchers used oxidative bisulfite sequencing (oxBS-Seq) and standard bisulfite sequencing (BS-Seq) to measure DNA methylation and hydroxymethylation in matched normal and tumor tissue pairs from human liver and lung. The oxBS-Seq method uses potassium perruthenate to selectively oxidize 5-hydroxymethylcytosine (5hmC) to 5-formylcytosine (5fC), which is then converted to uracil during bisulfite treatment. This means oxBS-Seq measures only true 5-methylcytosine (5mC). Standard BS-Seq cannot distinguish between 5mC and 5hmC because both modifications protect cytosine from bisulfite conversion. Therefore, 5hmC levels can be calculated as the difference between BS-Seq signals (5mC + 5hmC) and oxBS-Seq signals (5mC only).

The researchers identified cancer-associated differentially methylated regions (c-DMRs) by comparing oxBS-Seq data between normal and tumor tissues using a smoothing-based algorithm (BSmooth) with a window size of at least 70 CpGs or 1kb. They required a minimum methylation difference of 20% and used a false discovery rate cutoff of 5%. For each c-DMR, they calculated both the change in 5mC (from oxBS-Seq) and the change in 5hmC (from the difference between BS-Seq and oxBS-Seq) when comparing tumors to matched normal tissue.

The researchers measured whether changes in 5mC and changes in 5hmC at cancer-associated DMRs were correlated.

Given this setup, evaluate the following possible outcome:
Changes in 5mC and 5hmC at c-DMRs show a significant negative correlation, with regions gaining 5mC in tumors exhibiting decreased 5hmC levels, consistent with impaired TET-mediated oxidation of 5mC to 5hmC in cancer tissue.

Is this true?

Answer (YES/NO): YES